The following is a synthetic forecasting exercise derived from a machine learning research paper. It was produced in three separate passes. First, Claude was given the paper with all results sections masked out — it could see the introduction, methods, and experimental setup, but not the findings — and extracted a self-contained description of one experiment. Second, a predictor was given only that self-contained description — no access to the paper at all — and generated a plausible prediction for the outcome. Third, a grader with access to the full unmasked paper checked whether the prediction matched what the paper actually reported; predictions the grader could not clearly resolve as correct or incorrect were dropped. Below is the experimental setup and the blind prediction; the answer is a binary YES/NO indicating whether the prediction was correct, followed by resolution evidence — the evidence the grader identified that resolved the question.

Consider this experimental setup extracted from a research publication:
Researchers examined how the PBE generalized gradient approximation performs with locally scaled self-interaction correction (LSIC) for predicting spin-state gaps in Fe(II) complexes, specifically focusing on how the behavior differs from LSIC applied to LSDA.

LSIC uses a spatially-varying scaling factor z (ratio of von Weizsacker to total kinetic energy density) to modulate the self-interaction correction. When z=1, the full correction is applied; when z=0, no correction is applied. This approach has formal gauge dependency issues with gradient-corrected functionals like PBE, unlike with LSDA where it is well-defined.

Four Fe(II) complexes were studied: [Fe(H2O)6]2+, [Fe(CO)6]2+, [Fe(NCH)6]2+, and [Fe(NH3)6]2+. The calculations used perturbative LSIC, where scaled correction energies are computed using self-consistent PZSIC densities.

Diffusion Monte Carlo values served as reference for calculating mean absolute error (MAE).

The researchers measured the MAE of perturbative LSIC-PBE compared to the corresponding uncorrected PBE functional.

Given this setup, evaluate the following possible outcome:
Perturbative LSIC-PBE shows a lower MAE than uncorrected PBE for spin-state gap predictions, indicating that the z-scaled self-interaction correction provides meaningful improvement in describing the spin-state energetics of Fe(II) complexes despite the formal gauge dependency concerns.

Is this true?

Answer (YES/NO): YES